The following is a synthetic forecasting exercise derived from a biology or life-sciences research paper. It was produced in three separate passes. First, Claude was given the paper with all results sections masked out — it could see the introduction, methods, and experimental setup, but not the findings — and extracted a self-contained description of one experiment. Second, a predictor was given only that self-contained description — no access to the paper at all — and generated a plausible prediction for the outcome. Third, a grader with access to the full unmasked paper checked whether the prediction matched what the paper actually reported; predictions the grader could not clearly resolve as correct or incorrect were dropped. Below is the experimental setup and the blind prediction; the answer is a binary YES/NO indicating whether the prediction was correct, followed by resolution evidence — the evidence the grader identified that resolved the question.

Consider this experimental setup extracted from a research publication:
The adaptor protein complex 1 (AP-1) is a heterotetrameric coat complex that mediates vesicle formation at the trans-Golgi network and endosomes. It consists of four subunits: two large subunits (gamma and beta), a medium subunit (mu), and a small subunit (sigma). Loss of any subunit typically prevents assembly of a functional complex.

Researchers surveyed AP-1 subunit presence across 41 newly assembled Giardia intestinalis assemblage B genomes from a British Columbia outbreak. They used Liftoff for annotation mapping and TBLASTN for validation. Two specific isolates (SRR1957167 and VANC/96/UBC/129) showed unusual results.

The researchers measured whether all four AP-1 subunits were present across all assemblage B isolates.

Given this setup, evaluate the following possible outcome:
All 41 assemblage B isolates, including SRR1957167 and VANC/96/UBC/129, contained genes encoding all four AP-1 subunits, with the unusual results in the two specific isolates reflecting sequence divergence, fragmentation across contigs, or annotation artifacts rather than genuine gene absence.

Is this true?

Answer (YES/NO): NO